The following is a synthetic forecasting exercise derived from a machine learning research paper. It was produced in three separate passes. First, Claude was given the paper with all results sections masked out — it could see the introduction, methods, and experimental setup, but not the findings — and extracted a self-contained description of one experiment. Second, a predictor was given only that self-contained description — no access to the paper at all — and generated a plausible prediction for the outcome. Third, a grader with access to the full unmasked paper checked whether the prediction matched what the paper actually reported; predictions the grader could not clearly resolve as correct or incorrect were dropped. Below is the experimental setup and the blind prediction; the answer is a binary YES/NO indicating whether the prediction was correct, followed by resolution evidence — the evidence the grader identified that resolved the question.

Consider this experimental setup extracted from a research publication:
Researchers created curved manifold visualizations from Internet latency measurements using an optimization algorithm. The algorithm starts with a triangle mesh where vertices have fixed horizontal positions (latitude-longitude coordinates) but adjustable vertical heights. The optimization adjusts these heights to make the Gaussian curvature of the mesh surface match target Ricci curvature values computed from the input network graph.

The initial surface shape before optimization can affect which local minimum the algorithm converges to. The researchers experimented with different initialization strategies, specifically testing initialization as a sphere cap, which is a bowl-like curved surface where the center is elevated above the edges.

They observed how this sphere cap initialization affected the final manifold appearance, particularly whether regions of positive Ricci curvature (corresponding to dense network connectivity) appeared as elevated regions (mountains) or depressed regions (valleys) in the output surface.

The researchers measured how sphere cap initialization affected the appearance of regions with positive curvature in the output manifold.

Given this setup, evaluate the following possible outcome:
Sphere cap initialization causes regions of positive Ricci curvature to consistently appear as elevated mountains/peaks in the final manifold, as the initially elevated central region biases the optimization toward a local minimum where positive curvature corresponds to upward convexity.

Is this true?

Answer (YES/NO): YES